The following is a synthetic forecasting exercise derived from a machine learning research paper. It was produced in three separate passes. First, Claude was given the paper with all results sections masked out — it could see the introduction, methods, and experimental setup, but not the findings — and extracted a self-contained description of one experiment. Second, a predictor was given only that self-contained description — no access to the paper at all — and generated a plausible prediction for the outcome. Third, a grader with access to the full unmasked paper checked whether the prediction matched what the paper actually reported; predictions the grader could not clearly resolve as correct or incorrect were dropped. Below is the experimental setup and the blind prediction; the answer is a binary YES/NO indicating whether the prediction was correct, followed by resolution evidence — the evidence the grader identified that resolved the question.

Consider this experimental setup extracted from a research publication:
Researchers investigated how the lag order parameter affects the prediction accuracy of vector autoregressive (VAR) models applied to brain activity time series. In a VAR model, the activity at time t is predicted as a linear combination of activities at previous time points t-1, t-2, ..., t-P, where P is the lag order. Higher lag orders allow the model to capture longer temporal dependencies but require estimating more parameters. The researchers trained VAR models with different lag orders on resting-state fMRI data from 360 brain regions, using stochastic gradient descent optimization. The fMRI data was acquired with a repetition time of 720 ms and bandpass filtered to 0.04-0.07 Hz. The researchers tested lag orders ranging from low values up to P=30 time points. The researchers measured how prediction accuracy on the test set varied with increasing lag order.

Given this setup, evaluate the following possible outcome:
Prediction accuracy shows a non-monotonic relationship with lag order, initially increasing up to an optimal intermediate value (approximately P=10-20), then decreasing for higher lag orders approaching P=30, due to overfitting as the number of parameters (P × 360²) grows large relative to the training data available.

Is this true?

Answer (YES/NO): NO